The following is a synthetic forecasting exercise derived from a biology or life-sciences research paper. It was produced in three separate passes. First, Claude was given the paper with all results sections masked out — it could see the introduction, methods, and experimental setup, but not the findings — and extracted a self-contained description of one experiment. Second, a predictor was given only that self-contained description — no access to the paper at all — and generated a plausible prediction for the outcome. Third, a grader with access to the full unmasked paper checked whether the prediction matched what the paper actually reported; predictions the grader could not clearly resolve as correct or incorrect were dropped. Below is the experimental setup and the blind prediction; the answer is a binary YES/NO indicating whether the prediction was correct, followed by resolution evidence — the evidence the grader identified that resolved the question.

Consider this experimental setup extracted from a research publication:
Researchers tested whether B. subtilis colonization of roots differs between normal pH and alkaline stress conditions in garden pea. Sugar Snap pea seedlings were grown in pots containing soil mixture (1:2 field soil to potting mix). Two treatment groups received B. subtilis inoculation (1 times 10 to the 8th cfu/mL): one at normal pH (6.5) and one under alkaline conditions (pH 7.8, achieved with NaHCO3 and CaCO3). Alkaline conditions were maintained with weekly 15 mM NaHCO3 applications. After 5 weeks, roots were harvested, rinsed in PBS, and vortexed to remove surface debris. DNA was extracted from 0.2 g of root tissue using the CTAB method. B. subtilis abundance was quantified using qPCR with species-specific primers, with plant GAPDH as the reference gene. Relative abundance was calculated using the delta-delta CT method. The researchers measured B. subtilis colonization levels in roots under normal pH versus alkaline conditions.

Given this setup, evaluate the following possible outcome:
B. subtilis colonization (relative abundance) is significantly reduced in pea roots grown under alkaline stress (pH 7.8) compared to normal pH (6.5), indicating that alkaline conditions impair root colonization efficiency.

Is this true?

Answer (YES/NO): NO